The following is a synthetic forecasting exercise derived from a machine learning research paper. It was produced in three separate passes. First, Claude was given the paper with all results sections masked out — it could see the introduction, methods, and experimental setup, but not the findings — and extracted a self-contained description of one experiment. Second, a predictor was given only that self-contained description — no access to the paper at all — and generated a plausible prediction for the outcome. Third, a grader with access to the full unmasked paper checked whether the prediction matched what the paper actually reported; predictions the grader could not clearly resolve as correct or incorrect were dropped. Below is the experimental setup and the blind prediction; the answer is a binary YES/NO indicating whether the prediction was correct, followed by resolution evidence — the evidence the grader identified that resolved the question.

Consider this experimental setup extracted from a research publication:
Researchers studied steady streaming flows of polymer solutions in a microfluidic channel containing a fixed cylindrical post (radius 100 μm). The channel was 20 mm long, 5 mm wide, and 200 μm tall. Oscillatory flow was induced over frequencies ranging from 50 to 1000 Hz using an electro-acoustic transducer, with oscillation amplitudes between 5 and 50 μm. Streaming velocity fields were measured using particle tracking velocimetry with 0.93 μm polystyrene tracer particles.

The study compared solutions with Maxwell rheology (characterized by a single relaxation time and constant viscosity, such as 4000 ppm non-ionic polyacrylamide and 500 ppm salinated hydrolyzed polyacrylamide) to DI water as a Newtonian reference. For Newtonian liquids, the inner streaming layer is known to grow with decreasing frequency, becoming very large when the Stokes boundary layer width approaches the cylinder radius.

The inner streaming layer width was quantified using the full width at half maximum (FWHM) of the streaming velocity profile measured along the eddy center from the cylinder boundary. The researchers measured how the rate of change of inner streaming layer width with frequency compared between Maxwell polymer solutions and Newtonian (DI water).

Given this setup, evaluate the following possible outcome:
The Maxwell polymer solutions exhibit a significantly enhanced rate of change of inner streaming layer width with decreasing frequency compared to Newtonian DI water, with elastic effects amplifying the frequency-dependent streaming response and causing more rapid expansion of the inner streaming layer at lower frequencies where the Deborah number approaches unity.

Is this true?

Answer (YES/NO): NO